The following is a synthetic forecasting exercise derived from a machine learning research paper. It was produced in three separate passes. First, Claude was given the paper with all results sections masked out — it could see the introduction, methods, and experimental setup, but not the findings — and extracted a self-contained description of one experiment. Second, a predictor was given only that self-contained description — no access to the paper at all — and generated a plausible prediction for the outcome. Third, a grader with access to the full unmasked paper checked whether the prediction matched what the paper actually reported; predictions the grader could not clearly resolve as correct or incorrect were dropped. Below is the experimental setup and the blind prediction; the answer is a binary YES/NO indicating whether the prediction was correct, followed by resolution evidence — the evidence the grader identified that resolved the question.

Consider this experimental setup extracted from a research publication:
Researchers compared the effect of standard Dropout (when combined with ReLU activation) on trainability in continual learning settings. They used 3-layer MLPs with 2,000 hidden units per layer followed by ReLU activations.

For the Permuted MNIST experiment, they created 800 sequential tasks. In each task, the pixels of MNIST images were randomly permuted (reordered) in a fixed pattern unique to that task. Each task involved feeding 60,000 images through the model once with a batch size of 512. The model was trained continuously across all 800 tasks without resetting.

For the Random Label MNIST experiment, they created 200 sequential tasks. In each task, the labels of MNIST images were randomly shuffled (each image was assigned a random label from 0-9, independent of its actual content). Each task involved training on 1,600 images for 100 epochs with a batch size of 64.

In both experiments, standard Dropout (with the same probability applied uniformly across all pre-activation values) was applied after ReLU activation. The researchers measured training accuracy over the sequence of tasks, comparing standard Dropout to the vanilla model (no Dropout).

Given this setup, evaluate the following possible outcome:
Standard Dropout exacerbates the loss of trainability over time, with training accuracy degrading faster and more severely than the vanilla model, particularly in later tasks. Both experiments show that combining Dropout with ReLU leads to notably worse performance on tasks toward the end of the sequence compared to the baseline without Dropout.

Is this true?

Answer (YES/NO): YES